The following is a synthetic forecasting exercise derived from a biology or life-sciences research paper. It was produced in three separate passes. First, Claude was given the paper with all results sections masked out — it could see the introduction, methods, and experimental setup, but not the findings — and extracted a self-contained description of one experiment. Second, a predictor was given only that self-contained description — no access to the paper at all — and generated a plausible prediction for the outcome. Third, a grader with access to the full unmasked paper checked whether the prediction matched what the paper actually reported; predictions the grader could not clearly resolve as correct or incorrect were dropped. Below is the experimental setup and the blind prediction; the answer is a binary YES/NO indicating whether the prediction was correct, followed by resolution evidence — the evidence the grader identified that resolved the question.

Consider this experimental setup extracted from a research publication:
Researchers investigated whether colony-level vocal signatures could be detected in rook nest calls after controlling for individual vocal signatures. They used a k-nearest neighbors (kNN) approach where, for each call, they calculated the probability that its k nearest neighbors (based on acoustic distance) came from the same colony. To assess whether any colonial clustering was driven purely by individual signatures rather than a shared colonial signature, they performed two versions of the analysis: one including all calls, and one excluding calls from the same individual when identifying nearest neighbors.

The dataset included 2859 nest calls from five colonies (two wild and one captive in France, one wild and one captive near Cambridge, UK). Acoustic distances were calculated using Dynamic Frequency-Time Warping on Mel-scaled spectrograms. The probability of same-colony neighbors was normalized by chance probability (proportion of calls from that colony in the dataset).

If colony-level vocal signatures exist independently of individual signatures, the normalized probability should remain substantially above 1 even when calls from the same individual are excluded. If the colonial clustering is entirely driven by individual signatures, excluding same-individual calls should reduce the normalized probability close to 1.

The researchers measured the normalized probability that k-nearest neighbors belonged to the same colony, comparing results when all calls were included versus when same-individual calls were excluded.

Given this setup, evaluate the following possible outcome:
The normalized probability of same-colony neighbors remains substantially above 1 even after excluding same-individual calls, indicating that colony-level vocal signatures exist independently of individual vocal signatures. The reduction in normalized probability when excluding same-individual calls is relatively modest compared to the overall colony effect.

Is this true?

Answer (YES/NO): NO